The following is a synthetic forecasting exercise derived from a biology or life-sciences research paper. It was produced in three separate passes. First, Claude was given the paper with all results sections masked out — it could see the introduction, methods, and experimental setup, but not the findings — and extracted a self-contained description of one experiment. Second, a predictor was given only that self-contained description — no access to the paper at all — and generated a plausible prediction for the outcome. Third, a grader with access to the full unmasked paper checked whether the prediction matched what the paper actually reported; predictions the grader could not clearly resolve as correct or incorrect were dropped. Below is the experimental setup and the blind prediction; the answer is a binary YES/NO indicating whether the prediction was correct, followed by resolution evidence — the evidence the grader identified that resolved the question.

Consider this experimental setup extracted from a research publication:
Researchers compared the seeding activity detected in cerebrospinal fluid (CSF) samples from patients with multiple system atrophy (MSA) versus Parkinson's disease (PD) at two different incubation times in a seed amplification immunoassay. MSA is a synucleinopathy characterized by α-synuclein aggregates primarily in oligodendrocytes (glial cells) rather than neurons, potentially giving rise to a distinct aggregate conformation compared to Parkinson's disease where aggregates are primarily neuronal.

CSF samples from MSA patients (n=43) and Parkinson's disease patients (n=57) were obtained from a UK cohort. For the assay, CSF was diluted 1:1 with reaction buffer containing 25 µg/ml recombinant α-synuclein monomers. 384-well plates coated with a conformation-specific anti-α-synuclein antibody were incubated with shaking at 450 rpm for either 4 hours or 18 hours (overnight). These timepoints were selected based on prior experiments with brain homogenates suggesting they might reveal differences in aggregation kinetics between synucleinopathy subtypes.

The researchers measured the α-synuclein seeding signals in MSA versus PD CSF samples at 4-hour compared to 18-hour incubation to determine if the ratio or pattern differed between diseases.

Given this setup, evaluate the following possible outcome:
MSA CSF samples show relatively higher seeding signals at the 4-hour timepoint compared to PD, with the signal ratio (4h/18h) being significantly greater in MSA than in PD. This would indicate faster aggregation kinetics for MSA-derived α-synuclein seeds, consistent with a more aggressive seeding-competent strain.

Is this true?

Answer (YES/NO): NO